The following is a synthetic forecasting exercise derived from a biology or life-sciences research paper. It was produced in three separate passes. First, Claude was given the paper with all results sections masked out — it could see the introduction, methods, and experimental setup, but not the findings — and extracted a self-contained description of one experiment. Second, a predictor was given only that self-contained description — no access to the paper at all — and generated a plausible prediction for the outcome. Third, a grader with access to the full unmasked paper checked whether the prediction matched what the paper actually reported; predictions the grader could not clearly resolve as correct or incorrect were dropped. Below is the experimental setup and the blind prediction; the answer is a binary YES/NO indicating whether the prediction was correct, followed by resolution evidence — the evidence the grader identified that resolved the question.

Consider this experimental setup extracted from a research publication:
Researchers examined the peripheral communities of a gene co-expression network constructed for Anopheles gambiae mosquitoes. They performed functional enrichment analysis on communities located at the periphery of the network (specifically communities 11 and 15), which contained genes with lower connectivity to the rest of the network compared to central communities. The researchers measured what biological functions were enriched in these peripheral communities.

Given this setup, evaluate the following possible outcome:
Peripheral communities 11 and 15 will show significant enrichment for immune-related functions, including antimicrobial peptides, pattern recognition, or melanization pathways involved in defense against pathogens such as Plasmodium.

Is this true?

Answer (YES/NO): NO